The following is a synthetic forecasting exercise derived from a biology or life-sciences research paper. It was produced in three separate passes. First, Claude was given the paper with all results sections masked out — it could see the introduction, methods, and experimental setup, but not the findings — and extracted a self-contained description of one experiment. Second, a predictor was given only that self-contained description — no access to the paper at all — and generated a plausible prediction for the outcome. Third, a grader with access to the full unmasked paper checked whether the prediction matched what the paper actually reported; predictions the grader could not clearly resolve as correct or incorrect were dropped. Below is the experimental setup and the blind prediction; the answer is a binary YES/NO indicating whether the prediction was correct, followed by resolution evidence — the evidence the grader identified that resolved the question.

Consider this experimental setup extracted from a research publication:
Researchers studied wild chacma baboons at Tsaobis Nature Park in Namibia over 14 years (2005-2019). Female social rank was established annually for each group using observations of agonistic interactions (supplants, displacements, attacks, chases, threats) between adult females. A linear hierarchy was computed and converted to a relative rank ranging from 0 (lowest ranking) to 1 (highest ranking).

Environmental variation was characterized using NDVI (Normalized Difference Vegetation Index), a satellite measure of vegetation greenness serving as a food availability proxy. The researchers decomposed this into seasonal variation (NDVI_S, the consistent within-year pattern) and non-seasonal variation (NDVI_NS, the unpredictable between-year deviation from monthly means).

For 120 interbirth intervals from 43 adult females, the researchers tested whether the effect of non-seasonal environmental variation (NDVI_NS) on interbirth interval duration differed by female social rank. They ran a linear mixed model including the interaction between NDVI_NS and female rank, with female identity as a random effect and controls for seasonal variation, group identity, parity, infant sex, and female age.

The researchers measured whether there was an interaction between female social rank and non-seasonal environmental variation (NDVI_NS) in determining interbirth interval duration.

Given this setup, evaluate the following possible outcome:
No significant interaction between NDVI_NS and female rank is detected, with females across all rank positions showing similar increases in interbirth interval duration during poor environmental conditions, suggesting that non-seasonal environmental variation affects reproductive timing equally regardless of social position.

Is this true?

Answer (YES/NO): NO